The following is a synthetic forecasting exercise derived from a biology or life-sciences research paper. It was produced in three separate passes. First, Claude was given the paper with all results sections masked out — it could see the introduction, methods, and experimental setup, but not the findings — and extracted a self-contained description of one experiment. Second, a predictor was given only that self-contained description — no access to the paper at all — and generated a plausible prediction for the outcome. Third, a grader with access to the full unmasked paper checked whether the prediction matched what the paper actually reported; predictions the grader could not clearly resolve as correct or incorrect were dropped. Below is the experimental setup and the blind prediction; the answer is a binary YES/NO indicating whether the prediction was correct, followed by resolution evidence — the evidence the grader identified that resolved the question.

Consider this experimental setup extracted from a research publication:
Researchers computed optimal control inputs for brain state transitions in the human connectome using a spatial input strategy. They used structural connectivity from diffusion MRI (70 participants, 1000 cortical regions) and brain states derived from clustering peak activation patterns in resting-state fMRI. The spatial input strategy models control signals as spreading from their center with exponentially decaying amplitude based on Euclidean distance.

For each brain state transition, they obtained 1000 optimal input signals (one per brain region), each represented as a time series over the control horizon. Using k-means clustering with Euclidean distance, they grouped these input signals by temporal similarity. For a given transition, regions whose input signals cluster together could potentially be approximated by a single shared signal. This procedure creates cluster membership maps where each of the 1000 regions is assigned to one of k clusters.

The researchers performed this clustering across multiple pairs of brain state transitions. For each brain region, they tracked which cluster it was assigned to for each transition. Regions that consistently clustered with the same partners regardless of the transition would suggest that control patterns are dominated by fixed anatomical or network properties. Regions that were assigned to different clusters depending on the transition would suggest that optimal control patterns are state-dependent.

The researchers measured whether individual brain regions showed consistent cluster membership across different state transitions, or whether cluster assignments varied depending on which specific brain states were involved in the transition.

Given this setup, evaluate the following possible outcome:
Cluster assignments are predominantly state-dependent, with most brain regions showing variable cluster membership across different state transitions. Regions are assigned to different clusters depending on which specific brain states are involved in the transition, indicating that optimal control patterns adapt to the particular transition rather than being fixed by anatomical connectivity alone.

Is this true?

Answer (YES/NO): NO